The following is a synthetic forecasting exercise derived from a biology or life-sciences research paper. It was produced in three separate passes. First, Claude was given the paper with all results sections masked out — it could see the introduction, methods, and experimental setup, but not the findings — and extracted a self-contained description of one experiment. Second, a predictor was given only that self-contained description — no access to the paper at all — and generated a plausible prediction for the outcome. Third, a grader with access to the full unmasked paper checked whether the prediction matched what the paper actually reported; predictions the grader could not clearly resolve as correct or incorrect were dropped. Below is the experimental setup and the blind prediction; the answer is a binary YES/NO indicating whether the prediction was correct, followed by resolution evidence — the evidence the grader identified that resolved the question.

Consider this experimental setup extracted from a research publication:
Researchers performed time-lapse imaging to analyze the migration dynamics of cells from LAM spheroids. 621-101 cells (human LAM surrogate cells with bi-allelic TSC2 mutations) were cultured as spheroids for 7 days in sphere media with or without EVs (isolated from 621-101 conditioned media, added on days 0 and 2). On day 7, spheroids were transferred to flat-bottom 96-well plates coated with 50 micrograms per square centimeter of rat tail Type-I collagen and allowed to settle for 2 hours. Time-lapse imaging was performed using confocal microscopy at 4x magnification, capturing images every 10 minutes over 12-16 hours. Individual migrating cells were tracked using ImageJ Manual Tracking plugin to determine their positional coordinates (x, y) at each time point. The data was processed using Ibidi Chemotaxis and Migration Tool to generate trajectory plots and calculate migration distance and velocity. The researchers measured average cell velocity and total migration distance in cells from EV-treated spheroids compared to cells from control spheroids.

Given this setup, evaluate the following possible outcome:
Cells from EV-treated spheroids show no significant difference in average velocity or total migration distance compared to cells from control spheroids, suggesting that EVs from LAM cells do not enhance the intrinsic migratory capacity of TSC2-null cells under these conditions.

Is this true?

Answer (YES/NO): NO